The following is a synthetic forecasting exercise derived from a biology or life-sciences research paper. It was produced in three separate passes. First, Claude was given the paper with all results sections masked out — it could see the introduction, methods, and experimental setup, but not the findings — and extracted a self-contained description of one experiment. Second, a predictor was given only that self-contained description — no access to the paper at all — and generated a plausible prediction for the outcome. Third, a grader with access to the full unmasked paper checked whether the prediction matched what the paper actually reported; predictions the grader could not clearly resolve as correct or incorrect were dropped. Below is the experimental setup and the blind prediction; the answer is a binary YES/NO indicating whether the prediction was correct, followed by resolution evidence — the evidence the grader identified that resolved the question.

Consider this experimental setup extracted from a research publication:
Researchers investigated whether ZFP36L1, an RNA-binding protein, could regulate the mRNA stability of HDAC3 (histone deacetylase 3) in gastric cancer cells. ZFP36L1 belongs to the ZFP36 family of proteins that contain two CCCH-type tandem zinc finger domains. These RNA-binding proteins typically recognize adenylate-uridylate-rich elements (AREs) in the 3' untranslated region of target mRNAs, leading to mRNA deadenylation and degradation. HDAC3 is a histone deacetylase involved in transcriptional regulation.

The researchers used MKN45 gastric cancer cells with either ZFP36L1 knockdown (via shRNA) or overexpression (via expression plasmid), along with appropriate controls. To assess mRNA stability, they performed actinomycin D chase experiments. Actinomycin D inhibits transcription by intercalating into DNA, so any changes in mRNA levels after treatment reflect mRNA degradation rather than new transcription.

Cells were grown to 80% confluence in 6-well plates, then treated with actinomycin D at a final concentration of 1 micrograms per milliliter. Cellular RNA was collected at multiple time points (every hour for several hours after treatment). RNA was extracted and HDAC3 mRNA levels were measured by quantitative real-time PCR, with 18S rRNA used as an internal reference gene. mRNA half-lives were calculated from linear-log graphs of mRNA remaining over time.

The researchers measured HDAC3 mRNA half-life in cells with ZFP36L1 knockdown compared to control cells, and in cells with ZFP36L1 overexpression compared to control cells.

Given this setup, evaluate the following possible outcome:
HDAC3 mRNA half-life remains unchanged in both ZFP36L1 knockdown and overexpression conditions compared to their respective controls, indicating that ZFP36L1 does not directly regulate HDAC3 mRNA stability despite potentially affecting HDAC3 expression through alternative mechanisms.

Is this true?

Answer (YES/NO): NO